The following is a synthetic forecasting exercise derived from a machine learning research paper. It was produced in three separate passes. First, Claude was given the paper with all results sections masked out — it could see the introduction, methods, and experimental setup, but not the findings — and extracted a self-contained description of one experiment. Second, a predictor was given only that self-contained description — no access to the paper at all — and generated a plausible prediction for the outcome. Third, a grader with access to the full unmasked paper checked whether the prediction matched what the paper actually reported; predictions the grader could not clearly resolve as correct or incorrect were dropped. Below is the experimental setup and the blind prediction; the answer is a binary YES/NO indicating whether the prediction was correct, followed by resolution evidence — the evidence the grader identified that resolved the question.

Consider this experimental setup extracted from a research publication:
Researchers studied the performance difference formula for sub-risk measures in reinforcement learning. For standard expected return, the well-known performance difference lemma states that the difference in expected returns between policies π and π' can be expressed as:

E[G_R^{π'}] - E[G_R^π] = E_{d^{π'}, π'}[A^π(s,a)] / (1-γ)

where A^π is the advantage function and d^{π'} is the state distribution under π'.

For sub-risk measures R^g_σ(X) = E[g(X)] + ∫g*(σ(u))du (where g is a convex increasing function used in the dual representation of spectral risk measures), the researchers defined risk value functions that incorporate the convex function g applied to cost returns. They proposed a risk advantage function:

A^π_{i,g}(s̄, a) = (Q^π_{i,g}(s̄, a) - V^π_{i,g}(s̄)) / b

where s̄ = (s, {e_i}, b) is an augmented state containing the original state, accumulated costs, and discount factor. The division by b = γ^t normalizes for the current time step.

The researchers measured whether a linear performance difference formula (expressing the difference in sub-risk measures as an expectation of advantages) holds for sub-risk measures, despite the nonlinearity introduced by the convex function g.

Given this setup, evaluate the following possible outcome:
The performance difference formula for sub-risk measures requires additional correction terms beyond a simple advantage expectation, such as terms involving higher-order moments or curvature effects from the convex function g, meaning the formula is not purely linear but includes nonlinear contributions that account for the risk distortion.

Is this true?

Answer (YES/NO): NO